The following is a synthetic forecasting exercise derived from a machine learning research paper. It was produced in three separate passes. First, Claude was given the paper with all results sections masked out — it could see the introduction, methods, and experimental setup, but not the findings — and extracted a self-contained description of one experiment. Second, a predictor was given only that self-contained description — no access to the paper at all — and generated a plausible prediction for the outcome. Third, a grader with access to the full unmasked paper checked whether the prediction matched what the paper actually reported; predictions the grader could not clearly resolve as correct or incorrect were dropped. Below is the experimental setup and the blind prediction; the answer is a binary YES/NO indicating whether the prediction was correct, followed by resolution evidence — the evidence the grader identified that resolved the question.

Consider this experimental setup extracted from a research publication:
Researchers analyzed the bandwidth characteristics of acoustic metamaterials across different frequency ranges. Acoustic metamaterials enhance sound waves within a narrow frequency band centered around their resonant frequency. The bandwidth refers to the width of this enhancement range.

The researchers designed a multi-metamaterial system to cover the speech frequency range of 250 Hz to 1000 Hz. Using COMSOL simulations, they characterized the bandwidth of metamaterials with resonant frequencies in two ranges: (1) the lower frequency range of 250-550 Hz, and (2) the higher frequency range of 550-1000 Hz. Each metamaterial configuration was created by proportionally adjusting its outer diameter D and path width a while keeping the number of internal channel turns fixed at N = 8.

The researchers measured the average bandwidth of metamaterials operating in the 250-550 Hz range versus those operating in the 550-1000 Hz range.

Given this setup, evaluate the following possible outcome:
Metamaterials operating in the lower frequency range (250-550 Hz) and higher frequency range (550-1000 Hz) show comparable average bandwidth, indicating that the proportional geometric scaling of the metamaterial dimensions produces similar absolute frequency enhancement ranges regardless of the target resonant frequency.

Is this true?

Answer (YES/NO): NO